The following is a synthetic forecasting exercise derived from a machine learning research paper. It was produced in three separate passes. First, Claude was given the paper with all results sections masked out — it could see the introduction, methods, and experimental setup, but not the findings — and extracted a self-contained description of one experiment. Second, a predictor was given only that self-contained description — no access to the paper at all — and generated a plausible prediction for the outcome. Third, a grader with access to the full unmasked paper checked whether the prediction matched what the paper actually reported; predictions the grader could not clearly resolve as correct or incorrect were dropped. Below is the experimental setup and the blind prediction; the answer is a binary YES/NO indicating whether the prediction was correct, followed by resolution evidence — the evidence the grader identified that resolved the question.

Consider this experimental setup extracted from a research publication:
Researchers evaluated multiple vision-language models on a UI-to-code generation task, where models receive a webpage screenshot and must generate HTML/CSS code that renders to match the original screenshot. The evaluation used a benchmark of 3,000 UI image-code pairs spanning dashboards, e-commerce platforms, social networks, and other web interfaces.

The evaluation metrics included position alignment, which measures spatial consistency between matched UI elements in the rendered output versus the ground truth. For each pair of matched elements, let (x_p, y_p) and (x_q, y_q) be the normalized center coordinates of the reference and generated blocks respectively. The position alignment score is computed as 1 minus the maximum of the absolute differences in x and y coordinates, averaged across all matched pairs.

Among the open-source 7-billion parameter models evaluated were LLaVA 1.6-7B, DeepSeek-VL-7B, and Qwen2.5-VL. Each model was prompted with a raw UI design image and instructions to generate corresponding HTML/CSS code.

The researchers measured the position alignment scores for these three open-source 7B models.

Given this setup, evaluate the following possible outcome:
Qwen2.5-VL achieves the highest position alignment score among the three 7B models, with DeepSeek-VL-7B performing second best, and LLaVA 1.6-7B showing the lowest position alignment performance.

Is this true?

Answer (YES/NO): NO